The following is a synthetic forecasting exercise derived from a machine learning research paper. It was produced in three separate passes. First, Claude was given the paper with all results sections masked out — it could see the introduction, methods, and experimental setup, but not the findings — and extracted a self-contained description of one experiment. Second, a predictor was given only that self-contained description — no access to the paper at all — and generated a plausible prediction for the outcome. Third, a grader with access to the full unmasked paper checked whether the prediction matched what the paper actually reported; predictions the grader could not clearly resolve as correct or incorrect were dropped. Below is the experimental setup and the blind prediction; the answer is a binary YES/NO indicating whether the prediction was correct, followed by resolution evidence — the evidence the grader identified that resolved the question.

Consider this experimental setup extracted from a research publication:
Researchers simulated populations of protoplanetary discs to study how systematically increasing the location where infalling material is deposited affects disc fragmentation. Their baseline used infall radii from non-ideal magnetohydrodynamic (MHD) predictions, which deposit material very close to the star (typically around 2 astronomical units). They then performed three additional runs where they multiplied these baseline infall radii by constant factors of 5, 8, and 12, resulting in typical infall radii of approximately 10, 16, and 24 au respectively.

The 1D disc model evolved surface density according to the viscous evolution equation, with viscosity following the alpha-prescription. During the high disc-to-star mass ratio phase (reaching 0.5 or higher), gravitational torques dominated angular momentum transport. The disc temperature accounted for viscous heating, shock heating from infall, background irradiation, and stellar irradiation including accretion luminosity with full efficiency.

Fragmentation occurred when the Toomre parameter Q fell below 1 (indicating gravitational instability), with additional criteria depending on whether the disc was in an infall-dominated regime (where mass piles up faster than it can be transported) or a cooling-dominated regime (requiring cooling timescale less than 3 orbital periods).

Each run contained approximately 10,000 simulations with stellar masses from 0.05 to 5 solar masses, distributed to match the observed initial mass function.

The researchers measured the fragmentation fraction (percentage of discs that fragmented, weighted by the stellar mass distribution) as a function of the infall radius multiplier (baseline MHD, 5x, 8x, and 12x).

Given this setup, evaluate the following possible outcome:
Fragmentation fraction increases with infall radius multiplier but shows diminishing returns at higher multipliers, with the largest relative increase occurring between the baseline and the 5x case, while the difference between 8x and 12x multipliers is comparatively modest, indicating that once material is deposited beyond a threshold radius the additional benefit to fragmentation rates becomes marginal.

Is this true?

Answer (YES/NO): NO